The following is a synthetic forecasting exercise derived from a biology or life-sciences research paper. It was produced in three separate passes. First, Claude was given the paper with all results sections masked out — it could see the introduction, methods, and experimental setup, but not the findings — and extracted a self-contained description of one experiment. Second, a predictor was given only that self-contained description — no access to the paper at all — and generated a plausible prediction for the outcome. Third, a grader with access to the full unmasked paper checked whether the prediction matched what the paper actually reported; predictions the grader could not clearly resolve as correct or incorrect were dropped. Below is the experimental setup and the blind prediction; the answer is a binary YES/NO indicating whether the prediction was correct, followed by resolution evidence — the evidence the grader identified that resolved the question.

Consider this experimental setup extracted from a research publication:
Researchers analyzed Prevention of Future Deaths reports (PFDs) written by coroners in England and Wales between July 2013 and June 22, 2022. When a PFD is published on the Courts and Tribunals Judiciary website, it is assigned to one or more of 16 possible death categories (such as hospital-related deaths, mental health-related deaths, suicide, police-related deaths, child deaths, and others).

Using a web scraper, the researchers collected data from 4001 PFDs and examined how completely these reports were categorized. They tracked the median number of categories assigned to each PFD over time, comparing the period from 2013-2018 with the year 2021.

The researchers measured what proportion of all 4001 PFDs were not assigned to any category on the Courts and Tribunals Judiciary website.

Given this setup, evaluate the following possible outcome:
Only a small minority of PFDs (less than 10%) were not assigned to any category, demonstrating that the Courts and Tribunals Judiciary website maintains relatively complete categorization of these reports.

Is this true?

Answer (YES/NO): NO